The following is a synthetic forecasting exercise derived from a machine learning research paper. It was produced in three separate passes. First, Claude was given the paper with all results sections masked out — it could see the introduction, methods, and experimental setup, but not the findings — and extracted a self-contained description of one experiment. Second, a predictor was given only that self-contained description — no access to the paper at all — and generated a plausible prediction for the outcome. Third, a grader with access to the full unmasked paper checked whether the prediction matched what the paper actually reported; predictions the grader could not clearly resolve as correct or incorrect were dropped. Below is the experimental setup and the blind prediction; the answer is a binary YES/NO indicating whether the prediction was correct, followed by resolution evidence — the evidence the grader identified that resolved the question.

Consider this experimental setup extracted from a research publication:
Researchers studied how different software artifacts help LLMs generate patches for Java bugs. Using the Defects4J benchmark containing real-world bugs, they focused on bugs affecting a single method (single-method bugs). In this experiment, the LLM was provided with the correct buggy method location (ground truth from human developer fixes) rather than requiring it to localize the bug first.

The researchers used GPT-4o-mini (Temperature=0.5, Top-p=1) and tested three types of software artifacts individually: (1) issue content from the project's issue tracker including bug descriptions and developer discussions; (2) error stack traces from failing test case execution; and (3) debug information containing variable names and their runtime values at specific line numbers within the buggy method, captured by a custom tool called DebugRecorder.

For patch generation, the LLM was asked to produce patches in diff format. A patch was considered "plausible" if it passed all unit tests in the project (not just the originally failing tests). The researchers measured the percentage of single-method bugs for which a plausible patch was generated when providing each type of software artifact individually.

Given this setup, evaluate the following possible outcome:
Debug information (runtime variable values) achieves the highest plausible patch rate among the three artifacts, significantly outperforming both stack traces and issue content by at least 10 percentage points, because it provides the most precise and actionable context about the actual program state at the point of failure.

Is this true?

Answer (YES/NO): NO